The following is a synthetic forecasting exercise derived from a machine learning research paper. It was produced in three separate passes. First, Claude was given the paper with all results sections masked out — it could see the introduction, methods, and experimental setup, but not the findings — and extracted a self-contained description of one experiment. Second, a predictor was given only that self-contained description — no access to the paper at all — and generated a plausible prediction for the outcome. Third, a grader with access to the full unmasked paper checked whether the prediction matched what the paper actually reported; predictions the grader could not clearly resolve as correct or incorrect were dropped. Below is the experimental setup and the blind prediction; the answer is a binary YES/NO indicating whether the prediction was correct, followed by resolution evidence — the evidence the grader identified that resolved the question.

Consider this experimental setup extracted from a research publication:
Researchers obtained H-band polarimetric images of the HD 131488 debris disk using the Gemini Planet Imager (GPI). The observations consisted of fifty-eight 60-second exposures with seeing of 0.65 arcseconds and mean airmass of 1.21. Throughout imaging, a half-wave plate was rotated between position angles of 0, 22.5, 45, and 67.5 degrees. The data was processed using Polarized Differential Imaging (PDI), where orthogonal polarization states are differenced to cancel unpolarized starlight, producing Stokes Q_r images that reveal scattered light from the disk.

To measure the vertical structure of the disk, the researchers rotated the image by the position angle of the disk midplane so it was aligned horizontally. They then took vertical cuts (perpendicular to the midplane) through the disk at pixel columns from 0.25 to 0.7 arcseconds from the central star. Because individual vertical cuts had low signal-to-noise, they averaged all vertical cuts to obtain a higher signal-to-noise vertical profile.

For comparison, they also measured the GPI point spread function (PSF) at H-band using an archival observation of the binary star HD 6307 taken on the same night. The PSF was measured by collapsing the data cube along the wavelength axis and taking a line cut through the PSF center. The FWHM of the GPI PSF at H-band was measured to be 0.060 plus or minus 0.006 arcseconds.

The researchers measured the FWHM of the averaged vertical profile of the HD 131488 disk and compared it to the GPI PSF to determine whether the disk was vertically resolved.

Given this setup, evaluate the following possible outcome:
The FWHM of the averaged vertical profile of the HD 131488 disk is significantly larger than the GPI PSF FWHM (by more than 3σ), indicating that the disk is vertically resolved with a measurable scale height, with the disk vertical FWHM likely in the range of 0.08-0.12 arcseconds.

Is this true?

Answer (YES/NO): NO